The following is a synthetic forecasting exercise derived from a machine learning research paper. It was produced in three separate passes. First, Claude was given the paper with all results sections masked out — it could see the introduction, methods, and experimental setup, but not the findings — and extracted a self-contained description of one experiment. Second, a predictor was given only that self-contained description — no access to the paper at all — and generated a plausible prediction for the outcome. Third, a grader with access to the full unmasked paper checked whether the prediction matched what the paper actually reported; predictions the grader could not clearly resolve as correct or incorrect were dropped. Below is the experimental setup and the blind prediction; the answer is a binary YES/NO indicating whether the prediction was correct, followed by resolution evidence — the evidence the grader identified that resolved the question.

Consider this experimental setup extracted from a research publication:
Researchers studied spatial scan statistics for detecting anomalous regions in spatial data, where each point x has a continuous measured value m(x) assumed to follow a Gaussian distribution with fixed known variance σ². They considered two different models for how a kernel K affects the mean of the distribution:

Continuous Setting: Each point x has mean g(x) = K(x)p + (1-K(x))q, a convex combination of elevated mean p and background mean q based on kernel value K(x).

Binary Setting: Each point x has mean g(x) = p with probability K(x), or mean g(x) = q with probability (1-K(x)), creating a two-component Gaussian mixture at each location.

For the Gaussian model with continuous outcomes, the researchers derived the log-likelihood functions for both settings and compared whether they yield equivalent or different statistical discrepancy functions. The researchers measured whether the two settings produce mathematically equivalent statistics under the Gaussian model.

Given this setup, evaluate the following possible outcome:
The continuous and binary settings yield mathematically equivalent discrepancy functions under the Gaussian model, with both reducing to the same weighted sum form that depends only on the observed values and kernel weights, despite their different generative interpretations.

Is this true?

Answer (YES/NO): NO